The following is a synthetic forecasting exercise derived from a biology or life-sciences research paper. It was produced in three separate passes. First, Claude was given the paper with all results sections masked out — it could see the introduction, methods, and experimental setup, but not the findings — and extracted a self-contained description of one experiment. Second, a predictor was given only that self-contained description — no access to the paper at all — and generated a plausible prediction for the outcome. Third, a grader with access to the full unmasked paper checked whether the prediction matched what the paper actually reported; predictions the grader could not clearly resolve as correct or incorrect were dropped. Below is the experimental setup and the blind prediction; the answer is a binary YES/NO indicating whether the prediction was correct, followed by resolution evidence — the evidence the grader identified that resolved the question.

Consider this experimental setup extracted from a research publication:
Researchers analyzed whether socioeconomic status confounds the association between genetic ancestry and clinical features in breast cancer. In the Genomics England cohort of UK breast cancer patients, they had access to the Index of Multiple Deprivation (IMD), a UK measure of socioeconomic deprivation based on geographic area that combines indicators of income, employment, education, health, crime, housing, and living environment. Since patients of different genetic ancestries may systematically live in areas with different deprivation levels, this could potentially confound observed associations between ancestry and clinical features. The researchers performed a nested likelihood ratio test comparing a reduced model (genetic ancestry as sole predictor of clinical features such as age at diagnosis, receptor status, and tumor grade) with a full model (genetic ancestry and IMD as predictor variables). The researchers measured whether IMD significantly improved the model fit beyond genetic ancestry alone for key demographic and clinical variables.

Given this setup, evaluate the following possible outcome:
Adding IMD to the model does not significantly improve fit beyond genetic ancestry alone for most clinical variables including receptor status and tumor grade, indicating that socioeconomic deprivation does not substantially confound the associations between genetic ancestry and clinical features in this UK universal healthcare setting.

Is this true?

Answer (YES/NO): YES